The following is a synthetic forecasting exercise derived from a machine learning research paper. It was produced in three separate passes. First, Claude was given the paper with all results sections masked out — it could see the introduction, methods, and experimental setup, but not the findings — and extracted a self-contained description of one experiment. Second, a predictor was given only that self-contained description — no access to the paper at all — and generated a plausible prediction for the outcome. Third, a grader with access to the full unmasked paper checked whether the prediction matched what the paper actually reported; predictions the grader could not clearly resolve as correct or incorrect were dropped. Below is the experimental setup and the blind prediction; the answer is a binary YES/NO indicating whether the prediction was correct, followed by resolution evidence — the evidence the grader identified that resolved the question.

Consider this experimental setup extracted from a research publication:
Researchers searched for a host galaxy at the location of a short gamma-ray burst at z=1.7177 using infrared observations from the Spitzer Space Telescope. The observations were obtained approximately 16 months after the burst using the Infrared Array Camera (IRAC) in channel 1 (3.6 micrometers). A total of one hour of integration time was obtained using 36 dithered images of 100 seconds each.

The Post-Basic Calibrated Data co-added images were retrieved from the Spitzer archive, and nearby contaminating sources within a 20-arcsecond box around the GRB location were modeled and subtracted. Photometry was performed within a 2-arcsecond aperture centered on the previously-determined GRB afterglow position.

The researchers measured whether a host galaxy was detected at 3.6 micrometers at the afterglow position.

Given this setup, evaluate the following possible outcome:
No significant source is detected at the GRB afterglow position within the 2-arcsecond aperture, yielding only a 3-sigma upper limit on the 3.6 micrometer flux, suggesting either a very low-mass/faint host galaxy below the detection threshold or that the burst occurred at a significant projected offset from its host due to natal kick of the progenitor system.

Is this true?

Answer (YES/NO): YES